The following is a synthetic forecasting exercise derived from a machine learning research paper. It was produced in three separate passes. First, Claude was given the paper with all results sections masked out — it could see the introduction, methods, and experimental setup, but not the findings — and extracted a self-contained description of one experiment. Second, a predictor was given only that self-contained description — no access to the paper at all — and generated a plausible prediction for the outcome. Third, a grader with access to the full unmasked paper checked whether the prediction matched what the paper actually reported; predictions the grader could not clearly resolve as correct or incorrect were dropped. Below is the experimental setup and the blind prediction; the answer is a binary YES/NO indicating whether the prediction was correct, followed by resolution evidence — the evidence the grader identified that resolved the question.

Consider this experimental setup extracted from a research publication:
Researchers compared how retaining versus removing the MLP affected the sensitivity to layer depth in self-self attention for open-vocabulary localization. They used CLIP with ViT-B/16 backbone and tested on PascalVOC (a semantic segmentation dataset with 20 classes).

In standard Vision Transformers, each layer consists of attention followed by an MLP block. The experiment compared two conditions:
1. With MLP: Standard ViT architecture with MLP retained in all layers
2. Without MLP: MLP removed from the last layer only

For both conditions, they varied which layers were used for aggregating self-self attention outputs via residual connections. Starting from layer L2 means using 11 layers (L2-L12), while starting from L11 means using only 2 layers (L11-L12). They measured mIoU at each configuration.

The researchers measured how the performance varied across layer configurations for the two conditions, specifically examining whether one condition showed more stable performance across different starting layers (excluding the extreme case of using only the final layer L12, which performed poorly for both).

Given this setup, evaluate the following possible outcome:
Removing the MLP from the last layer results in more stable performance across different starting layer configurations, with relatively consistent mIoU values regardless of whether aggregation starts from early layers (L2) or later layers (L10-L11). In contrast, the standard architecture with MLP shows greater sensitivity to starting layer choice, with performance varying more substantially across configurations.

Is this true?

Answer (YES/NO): YES